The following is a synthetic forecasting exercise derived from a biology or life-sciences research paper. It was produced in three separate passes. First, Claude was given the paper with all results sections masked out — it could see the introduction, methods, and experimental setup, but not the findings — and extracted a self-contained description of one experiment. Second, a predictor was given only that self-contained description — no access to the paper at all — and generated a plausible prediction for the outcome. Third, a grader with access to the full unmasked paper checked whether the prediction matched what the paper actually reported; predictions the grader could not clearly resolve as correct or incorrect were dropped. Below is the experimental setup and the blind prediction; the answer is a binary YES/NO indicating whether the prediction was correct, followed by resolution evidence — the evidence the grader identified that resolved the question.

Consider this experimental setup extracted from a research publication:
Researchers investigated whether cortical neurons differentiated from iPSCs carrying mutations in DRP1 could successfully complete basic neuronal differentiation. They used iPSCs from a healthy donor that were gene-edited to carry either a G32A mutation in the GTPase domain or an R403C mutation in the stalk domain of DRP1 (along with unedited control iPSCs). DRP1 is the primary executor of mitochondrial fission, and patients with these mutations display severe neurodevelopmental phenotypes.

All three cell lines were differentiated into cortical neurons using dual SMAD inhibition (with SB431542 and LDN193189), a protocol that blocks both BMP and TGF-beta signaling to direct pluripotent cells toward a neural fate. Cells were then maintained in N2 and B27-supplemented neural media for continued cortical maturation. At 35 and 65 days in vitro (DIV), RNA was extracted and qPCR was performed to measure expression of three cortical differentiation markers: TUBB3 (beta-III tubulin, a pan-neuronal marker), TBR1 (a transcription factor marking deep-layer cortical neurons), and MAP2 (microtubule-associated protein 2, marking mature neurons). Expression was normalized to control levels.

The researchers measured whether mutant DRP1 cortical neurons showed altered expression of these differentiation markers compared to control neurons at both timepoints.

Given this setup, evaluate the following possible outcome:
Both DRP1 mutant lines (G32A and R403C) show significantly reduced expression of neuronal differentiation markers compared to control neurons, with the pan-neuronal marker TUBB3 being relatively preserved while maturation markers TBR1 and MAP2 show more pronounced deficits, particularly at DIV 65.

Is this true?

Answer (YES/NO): NO